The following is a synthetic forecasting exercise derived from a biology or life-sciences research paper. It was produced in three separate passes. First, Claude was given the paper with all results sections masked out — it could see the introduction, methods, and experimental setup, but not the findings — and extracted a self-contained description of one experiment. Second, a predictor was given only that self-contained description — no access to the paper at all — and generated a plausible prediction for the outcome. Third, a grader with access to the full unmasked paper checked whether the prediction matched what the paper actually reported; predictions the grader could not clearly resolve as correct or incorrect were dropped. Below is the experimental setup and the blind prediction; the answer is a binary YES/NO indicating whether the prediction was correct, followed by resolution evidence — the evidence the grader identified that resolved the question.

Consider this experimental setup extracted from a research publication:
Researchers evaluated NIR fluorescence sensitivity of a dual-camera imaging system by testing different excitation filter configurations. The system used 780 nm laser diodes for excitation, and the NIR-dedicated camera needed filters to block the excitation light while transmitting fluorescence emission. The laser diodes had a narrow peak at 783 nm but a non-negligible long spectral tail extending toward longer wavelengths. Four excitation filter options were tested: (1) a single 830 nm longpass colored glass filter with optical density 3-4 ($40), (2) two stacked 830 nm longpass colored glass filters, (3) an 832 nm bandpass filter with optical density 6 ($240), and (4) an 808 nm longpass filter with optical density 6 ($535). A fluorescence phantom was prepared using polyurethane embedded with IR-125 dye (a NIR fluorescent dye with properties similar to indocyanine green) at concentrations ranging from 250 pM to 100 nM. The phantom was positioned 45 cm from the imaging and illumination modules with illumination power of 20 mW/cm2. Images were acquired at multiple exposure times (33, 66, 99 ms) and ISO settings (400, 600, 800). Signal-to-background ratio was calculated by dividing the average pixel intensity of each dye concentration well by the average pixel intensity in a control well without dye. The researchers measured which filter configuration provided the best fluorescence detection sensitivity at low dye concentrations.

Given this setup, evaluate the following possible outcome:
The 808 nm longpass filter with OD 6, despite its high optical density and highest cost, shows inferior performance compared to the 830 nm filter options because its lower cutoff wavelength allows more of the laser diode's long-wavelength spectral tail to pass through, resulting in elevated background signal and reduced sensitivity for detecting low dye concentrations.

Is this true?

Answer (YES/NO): NO